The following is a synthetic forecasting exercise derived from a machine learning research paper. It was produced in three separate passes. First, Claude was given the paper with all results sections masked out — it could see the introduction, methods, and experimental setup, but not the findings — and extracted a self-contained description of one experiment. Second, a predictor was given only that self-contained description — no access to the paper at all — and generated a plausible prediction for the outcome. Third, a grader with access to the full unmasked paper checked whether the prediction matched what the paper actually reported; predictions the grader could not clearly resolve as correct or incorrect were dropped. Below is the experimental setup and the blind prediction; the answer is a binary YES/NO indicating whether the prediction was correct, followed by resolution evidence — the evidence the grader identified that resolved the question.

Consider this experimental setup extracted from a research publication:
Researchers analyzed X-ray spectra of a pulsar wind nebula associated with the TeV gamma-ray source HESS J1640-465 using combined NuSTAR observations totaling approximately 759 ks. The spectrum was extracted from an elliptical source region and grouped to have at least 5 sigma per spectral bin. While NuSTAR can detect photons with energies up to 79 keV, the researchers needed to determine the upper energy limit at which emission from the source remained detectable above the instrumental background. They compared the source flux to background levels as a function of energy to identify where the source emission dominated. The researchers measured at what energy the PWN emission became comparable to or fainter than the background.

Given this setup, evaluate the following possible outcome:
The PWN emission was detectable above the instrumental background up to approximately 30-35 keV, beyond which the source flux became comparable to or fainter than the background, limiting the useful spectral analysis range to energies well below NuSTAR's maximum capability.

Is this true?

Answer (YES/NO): YES